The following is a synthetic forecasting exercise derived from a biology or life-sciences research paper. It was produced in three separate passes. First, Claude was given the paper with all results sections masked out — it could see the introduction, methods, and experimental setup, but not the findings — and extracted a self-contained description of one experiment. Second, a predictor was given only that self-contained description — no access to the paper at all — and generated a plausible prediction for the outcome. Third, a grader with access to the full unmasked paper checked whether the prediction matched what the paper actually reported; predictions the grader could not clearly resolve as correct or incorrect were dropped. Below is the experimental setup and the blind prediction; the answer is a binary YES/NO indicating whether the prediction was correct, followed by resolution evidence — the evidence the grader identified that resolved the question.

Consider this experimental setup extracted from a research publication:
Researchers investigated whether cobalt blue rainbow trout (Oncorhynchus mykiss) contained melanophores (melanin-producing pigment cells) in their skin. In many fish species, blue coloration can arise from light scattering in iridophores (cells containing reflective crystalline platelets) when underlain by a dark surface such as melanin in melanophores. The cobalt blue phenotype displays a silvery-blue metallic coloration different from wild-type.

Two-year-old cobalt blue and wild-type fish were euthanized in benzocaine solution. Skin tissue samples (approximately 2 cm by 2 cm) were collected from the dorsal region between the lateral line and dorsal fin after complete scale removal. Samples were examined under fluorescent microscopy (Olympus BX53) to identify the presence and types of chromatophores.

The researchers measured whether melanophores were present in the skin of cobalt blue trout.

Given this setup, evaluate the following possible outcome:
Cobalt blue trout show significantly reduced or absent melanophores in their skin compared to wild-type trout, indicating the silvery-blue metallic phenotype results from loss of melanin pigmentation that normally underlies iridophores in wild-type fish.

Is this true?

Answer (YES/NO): NO